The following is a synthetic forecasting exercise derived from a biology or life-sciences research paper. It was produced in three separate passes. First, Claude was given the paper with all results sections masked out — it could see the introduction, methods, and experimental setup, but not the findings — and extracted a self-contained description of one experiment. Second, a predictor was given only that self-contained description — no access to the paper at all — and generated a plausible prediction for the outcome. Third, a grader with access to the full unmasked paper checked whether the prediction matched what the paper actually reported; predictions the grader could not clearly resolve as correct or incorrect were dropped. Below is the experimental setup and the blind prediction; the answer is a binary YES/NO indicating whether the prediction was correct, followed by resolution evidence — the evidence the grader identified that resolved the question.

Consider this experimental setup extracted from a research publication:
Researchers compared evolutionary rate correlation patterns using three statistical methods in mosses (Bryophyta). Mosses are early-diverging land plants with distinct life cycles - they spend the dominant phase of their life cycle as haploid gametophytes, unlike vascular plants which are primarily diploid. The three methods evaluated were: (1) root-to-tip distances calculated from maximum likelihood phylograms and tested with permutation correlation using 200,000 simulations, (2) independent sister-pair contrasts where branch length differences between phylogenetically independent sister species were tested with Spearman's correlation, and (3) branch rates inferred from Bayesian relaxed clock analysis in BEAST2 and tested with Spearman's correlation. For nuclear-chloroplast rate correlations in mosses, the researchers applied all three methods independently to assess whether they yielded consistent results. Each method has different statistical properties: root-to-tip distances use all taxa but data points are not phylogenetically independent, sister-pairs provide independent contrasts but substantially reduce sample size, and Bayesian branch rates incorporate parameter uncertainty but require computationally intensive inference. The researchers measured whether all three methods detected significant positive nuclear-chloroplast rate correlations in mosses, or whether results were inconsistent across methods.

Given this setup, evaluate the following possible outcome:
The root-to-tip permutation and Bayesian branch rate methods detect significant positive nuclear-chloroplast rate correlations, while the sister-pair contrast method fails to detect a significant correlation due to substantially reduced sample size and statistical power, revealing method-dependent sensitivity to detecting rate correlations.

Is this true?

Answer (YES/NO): NO